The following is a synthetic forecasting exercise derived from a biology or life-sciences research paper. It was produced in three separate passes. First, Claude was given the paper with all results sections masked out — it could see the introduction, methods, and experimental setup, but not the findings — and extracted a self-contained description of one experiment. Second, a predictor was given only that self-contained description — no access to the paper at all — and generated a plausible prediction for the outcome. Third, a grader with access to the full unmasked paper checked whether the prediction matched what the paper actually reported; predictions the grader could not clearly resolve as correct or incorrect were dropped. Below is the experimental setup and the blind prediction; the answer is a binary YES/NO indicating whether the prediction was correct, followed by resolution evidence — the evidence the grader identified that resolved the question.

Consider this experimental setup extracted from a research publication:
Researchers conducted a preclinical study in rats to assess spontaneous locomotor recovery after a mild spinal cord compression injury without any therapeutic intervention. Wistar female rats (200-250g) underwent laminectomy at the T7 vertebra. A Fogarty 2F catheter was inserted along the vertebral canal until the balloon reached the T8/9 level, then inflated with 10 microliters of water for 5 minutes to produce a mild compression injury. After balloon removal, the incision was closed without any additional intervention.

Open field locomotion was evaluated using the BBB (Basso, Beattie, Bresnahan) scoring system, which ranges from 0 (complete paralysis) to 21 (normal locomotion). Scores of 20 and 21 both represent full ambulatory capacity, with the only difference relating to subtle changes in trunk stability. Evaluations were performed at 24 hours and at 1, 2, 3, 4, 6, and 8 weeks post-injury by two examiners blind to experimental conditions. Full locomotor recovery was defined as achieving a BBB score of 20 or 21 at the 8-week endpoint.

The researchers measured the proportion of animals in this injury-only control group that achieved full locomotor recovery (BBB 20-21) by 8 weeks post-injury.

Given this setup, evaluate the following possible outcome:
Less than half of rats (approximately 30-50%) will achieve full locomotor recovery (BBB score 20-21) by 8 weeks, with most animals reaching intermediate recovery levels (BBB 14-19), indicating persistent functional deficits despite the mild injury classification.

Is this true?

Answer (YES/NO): NO